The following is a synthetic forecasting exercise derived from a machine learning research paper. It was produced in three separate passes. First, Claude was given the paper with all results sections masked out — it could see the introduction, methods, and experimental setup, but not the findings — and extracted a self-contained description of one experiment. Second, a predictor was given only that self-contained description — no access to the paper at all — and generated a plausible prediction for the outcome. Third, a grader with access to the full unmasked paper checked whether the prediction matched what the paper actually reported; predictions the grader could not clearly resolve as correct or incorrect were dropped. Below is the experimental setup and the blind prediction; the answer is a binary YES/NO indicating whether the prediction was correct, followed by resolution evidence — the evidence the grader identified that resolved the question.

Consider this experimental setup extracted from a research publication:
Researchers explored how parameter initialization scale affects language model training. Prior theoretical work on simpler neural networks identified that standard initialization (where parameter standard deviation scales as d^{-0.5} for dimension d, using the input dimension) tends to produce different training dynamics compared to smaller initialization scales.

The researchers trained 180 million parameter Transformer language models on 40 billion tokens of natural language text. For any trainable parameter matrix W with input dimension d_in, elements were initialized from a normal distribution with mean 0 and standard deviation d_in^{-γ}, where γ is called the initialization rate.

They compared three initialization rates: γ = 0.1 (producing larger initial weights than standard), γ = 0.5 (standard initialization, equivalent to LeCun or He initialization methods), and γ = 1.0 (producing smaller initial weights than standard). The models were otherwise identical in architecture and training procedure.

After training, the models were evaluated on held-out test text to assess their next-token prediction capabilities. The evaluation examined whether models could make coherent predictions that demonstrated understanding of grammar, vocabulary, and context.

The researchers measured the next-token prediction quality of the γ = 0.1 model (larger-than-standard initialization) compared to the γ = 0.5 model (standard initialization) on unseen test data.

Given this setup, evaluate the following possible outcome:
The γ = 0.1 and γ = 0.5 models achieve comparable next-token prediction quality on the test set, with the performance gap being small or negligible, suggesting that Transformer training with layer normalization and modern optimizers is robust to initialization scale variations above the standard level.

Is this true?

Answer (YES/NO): NO